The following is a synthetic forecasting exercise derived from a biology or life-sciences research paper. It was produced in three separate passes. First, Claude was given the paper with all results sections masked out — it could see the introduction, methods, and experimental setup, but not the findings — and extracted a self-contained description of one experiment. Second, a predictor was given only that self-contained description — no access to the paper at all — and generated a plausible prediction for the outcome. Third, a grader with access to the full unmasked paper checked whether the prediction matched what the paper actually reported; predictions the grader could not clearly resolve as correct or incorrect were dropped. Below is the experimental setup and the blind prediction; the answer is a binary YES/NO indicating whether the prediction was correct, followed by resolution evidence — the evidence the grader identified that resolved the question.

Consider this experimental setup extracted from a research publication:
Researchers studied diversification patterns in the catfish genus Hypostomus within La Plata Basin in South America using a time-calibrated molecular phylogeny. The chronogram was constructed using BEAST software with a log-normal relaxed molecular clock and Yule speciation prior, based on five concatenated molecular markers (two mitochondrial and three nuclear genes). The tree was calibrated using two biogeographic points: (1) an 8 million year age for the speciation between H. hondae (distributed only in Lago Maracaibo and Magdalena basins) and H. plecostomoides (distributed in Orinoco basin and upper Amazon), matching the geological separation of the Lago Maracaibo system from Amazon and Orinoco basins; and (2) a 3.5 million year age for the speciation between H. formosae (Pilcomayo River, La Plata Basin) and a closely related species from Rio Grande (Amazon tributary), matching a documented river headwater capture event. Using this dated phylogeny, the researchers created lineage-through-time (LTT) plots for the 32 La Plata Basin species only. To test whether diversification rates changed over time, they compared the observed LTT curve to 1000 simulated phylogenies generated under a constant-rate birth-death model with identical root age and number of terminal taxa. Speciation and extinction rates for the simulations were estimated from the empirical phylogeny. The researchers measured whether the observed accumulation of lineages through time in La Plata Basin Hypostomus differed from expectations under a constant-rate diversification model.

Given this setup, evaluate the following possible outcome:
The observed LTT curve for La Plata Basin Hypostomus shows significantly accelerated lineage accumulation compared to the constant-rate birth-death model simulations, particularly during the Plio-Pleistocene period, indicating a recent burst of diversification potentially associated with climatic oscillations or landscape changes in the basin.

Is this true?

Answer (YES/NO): YES